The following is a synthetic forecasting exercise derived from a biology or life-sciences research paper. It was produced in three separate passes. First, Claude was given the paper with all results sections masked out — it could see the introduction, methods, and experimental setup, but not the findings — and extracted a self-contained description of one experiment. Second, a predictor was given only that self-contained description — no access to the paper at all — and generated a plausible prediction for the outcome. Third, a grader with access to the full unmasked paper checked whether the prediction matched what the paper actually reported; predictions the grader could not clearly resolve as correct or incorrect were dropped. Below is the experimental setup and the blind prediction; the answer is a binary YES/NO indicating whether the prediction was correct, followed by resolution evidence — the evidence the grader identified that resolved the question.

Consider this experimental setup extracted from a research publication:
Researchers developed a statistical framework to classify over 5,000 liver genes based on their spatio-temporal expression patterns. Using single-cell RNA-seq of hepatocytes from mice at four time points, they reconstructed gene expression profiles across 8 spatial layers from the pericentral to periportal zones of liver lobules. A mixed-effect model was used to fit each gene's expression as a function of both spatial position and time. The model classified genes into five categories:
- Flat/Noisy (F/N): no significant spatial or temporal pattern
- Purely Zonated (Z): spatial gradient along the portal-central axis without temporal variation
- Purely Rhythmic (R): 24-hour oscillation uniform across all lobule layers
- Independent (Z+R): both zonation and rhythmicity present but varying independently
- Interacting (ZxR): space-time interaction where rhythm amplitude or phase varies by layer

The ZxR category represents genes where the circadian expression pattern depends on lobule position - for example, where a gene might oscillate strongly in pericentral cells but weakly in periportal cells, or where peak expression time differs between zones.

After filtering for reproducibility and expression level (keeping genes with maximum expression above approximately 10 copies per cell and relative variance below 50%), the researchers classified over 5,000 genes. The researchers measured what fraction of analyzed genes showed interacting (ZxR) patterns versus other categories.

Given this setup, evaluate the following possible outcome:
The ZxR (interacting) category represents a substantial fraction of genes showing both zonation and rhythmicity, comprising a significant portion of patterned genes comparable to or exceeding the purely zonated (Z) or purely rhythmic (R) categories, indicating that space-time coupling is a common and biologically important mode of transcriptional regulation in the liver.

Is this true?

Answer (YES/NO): NO